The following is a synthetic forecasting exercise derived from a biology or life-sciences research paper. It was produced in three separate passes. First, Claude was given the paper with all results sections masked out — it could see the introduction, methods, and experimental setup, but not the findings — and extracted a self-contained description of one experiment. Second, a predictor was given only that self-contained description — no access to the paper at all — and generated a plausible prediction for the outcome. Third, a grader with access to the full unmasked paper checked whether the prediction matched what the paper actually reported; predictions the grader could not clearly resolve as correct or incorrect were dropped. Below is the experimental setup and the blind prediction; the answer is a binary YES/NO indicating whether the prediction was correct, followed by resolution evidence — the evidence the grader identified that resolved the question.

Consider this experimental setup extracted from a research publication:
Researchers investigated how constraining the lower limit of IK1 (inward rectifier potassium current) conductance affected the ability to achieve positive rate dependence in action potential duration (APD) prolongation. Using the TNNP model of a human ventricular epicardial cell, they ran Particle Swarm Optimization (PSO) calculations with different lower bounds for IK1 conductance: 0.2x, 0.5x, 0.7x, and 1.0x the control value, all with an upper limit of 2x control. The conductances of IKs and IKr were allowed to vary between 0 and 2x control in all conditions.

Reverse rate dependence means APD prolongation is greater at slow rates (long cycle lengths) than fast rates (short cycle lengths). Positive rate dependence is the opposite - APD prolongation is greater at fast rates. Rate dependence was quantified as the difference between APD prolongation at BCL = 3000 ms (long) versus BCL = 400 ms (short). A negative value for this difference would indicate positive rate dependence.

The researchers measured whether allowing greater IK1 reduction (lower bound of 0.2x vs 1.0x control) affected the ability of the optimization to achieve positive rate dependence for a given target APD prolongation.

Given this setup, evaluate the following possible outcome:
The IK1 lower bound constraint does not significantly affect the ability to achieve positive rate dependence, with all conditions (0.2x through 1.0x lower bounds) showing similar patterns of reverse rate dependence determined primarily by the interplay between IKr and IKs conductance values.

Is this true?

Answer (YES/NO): NO